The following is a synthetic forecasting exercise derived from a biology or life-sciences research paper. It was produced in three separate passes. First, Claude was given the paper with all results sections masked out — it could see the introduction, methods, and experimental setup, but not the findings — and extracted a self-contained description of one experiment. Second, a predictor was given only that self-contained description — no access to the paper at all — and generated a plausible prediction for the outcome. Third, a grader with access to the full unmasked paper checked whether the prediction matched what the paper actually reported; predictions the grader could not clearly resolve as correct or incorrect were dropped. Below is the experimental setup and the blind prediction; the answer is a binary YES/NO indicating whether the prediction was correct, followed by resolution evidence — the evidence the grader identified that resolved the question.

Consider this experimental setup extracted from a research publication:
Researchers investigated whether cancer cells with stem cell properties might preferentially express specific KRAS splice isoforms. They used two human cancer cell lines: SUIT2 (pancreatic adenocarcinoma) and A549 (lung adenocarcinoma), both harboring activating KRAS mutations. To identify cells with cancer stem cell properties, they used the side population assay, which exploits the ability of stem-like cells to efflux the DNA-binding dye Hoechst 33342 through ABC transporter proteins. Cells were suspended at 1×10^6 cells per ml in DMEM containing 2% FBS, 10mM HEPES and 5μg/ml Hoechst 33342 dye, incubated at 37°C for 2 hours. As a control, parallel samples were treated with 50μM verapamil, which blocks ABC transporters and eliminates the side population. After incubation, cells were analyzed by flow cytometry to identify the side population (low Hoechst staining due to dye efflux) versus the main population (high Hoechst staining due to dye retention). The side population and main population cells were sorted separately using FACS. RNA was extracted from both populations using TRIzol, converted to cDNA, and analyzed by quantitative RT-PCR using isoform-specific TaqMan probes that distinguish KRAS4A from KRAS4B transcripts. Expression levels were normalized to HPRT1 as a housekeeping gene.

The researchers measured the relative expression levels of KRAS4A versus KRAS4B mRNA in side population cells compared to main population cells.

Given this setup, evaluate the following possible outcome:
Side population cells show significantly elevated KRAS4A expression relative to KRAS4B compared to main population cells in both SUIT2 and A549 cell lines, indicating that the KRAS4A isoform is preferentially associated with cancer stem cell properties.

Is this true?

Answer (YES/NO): YES